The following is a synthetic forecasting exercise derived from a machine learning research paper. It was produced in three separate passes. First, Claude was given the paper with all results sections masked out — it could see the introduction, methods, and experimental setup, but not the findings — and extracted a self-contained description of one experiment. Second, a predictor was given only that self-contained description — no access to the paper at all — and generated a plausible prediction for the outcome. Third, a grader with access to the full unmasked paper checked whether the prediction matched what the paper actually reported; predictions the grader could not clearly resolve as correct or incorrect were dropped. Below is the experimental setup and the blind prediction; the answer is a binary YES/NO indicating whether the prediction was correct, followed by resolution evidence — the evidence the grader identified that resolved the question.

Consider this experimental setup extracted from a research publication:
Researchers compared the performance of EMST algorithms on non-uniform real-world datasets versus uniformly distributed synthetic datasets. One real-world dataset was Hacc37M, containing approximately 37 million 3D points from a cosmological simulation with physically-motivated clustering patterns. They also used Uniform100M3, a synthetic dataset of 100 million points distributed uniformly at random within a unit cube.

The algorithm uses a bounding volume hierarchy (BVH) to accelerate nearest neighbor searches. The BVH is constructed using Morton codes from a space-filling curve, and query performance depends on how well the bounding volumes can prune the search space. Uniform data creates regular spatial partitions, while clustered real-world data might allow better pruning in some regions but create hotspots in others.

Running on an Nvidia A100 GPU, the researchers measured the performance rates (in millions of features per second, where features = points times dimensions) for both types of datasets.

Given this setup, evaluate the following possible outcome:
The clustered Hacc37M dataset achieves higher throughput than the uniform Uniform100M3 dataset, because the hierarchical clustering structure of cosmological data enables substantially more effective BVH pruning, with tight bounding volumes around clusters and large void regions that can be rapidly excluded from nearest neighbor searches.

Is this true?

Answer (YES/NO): YES